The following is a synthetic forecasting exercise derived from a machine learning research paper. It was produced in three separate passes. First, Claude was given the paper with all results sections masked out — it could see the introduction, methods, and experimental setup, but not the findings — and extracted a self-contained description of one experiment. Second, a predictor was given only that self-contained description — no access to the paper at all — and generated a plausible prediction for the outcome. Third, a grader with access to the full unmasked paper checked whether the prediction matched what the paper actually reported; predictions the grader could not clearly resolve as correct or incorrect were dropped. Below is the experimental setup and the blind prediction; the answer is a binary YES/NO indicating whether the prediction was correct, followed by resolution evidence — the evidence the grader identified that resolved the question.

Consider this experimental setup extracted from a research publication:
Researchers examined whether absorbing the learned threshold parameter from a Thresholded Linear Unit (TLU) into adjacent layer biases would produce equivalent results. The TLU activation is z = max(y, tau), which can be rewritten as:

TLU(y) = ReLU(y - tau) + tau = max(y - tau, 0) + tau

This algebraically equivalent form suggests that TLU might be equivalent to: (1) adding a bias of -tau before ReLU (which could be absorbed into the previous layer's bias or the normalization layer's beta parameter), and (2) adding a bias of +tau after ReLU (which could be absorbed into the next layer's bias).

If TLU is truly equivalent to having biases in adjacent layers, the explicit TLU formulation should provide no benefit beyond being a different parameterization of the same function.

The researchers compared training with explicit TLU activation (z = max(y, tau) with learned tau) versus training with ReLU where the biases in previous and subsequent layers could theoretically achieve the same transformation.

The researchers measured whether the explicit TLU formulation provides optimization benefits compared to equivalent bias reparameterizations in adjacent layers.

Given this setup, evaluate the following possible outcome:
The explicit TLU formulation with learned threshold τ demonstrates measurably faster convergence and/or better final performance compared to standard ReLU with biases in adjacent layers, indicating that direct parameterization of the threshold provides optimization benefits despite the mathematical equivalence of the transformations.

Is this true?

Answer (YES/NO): YES